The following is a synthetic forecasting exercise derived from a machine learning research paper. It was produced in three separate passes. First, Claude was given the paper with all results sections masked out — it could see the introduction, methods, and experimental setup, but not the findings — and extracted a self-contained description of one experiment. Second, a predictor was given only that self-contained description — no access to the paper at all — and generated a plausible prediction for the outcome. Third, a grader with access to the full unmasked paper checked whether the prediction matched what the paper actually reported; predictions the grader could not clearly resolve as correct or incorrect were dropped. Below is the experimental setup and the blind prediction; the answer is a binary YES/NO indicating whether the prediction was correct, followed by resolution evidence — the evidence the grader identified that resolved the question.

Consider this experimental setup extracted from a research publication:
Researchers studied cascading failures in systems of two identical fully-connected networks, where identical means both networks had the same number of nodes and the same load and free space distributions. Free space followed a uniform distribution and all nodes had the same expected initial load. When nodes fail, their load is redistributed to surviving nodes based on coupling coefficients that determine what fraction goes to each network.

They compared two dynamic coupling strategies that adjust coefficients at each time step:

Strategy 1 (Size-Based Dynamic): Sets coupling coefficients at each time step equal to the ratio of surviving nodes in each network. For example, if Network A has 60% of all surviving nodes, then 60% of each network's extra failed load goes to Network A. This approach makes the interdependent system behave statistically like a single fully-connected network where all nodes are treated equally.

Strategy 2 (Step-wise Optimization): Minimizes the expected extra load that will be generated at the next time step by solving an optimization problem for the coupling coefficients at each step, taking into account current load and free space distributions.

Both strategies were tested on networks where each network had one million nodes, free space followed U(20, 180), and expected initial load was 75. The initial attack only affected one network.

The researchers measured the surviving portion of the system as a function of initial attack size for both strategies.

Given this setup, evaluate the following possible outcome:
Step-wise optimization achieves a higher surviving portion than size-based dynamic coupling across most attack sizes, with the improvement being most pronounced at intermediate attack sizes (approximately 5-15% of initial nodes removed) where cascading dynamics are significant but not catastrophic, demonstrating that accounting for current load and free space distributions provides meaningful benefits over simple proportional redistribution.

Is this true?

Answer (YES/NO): NO